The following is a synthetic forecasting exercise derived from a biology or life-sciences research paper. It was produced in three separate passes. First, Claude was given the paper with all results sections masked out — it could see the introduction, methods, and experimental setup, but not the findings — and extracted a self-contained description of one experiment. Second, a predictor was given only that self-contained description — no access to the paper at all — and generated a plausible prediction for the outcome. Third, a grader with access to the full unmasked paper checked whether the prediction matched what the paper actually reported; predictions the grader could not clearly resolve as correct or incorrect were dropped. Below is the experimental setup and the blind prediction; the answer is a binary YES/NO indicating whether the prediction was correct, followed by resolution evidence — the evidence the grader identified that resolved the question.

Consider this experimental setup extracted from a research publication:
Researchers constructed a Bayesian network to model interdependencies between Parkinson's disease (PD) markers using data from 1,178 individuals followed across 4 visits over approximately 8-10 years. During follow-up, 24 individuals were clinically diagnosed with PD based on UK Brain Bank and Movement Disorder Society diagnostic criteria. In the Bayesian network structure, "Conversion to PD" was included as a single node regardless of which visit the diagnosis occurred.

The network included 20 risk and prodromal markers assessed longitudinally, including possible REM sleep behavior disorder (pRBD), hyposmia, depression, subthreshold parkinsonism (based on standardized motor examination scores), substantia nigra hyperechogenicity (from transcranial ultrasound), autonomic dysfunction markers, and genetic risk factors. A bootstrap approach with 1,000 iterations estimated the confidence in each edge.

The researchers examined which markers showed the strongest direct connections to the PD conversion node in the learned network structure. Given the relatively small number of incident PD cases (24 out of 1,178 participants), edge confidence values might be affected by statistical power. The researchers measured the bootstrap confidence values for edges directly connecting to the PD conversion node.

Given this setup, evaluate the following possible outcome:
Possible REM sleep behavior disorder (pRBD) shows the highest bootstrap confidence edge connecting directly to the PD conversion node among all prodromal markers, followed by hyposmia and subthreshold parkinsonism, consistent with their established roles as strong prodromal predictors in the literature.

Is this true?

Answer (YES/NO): NO